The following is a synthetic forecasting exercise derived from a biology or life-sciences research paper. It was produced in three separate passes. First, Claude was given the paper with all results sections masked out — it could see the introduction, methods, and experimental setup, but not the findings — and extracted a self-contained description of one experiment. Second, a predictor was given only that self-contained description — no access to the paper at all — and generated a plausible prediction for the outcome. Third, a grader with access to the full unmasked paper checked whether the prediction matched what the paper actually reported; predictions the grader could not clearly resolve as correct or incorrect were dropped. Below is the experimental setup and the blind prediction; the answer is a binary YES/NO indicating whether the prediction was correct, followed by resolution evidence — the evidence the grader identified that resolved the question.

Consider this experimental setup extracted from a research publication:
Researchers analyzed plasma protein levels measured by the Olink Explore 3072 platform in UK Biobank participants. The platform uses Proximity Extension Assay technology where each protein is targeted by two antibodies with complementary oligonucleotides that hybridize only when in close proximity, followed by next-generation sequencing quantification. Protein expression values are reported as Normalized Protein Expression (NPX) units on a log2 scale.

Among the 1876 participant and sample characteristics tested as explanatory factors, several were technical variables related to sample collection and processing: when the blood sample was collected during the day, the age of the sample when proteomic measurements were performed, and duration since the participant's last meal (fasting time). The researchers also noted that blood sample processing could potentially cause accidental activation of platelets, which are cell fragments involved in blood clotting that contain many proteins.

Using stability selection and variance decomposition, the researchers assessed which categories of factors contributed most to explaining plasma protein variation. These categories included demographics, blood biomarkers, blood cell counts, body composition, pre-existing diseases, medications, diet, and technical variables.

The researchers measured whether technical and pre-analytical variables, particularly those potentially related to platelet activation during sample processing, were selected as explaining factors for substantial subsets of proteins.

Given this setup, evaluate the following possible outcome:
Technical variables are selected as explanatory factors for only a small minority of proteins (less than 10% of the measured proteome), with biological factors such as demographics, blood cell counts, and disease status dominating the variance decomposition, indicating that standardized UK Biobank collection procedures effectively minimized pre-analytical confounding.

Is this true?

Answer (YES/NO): NO